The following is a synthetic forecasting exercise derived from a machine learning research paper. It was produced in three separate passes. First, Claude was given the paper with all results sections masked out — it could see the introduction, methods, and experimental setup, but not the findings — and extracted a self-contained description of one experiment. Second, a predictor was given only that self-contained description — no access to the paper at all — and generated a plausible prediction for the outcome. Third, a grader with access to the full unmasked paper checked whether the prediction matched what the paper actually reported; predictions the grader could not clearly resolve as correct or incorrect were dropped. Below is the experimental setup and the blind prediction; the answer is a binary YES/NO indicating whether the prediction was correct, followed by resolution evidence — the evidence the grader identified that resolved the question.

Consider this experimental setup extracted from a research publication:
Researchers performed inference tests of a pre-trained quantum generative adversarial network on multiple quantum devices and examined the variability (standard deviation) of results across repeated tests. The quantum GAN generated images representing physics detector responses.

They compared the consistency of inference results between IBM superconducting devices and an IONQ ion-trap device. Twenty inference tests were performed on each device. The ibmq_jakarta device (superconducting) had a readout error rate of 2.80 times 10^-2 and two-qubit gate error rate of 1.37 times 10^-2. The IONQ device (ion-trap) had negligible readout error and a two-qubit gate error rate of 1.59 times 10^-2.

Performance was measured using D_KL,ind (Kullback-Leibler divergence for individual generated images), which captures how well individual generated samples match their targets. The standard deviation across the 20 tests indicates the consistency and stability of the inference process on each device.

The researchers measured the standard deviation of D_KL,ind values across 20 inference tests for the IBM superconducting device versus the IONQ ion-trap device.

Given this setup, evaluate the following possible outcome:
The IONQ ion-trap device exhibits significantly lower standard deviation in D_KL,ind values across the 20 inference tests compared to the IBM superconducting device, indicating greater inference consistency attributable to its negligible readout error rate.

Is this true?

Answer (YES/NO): NO